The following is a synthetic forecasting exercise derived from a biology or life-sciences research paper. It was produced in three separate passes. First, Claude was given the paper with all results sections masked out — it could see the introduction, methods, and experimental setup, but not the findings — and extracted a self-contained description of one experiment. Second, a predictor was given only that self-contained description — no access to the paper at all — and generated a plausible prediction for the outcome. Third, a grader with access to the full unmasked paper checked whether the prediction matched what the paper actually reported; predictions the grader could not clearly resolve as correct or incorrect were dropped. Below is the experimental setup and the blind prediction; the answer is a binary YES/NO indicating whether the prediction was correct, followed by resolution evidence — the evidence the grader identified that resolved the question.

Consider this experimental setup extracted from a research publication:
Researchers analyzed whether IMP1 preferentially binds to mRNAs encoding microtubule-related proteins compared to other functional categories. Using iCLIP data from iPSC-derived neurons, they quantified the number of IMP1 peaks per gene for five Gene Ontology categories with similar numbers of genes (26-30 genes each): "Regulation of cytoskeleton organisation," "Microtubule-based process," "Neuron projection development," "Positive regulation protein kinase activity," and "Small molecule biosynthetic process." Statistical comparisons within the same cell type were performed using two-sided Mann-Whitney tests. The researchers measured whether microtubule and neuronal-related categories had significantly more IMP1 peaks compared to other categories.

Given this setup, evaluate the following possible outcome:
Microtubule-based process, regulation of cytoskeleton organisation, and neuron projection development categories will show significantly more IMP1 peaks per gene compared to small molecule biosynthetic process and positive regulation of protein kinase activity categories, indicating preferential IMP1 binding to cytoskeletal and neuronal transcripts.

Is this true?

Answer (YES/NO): YES